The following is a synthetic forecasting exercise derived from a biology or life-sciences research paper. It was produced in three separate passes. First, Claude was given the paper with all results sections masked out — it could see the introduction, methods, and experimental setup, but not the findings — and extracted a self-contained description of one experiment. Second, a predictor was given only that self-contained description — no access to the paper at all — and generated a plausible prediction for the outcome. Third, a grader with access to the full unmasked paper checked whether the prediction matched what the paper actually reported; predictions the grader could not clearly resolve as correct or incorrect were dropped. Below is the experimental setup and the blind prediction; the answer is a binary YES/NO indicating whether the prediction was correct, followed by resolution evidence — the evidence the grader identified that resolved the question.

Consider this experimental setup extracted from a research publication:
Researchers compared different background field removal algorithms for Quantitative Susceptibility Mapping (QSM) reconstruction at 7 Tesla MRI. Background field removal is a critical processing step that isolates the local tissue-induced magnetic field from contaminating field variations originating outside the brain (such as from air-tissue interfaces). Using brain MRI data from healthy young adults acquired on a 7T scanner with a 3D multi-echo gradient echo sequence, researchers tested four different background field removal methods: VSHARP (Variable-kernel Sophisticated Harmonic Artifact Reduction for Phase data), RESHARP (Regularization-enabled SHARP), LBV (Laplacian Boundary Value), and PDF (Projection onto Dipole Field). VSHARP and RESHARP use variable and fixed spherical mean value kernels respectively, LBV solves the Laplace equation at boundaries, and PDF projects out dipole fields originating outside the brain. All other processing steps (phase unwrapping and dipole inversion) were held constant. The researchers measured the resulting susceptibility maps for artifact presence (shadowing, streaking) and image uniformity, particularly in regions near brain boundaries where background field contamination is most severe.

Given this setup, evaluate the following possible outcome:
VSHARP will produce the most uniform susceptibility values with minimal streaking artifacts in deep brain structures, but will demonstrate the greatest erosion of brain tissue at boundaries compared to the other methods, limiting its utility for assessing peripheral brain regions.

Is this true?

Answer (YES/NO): NO